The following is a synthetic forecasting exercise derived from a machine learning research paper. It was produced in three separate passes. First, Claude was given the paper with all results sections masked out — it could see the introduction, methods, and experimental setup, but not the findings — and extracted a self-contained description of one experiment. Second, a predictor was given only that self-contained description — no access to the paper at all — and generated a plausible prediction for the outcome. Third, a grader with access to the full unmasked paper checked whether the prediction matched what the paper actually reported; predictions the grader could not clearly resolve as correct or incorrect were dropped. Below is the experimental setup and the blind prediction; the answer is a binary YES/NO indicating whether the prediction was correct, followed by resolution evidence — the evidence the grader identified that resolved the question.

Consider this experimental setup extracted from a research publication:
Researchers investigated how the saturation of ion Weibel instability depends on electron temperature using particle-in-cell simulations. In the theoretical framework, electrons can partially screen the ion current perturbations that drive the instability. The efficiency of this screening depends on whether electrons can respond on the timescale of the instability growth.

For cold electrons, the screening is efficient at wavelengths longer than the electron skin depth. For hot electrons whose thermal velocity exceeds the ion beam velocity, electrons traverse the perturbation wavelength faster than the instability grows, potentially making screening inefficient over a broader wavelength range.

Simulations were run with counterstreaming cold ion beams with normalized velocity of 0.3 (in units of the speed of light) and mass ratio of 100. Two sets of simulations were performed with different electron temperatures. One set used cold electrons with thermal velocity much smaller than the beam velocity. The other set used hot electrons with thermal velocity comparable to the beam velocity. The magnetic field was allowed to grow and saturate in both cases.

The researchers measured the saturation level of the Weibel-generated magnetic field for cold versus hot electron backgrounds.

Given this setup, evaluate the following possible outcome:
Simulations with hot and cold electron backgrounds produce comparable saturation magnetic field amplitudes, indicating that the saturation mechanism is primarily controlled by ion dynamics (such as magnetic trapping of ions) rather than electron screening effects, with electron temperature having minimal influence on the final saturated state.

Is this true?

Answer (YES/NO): NO